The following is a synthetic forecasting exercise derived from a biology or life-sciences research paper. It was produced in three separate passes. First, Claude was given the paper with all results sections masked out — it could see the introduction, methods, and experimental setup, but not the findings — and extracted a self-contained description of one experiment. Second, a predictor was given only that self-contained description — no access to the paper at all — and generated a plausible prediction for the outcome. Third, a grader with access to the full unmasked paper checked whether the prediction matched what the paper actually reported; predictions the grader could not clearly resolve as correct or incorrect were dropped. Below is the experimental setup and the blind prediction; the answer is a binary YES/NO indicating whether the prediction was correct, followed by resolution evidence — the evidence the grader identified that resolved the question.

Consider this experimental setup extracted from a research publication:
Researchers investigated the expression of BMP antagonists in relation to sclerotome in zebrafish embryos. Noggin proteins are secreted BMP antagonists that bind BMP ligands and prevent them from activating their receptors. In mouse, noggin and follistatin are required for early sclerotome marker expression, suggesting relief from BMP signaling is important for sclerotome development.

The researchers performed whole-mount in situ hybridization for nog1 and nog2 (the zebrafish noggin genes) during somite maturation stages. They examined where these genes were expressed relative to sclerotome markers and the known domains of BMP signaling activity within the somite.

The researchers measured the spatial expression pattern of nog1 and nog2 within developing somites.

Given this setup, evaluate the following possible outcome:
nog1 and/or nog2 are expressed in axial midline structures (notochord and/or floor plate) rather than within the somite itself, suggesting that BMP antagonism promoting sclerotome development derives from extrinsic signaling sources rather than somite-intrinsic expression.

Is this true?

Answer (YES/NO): NO